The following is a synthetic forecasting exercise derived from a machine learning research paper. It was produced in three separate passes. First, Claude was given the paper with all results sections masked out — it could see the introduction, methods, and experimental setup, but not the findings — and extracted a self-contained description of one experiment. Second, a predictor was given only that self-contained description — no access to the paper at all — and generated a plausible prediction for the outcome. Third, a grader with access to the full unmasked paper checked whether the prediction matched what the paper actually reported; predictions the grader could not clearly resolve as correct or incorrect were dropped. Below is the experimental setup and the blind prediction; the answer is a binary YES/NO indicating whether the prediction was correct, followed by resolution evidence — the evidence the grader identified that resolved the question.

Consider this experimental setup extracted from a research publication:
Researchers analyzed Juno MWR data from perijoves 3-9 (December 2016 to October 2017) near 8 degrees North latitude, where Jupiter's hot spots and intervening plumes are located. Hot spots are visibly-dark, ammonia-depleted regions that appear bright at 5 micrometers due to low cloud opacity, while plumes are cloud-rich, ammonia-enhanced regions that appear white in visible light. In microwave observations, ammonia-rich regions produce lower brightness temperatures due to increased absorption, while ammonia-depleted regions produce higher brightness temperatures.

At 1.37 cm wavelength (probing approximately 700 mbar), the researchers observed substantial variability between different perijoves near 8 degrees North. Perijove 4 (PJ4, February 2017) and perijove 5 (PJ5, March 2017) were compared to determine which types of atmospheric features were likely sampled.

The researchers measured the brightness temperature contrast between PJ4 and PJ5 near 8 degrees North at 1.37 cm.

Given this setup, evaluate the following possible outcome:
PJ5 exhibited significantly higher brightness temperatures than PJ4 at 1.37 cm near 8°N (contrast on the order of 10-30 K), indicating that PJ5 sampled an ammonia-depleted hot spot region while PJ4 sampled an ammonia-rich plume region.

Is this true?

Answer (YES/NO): YES